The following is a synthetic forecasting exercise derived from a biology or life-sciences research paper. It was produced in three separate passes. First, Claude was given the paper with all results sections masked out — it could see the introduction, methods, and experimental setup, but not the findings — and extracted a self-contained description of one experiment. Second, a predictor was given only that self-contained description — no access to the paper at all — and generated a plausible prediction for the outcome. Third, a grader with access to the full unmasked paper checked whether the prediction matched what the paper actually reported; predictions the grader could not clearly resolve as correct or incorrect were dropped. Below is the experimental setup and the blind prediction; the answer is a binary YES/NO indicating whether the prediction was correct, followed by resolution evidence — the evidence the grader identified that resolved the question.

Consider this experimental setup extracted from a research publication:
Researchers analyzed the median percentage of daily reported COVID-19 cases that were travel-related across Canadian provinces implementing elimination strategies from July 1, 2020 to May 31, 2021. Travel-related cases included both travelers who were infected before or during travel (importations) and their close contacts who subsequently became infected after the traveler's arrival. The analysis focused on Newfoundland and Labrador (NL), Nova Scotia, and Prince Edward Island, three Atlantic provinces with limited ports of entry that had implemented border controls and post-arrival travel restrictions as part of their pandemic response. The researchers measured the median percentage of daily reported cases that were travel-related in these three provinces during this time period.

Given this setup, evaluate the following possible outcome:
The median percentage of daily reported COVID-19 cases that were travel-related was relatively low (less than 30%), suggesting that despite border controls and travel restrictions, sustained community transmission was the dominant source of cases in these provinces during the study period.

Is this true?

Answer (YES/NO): NO